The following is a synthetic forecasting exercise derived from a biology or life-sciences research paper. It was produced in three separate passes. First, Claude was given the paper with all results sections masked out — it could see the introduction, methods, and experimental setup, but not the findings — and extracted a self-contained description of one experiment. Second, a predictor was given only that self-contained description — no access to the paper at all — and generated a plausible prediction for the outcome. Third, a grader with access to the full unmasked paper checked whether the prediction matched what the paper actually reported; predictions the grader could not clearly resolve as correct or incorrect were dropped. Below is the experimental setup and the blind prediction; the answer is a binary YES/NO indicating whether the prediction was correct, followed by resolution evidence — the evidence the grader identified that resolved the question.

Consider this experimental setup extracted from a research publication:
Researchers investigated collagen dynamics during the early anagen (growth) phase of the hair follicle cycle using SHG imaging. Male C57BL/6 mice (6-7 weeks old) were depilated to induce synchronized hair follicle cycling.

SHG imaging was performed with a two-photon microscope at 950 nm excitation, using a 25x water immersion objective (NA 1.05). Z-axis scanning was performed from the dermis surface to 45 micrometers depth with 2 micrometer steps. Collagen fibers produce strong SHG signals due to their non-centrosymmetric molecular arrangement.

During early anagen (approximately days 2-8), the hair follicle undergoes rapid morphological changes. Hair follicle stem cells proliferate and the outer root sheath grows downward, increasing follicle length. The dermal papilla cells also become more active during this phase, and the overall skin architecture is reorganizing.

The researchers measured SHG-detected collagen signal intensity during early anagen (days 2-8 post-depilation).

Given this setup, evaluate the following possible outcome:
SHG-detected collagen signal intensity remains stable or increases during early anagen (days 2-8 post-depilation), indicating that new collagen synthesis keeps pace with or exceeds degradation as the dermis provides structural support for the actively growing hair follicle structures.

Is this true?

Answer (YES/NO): NO